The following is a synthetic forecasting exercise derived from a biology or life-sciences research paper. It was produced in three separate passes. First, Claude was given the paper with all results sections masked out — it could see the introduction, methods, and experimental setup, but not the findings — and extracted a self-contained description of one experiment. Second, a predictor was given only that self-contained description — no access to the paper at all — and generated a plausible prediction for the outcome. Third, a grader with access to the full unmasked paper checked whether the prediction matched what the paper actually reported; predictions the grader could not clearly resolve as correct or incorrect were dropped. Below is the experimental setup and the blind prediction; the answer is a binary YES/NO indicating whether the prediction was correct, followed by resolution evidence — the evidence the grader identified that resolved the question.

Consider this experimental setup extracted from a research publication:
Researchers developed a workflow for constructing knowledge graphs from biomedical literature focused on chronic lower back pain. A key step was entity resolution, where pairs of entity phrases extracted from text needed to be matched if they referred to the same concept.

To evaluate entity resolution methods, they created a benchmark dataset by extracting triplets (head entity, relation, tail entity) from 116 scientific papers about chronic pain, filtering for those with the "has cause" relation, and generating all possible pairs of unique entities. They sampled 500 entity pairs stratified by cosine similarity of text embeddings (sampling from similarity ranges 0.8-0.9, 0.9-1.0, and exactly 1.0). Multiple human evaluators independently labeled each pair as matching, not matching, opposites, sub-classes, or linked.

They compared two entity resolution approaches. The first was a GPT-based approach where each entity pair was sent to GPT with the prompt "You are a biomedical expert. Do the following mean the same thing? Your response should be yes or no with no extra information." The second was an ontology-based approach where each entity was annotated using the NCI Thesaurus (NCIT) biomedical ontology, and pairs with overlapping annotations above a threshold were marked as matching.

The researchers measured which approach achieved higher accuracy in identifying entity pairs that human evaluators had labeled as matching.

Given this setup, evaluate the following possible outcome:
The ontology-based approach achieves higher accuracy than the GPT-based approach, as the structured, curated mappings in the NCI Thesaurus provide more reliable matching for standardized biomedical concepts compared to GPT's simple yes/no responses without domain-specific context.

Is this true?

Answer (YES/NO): NO